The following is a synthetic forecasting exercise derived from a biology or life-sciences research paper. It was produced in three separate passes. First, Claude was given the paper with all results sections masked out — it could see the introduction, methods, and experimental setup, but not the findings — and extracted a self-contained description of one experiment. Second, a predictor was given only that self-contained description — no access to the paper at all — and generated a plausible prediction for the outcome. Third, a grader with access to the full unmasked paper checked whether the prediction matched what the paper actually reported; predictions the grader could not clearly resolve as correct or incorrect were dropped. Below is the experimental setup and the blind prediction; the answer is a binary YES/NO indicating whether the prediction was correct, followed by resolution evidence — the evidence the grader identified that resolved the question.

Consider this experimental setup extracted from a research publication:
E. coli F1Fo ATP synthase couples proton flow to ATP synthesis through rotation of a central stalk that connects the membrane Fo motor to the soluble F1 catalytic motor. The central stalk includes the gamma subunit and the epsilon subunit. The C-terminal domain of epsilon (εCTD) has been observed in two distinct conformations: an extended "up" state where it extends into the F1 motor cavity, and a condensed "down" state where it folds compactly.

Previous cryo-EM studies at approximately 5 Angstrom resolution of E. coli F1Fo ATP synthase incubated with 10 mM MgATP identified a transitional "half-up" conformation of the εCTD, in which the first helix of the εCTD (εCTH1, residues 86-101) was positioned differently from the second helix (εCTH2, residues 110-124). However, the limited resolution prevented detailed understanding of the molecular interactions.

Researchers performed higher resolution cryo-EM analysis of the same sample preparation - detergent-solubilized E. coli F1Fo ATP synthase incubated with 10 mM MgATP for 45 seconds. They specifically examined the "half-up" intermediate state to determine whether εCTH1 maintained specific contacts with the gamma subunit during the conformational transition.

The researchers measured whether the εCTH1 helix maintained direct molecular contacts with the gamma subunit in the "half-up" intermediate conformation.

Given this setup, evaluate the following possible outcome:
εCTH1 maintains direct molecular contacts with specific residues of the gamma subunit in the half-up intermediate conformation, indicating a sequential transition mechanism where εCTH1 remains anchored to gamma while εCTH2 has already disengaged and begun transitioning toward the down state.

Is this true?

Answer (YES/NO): YES